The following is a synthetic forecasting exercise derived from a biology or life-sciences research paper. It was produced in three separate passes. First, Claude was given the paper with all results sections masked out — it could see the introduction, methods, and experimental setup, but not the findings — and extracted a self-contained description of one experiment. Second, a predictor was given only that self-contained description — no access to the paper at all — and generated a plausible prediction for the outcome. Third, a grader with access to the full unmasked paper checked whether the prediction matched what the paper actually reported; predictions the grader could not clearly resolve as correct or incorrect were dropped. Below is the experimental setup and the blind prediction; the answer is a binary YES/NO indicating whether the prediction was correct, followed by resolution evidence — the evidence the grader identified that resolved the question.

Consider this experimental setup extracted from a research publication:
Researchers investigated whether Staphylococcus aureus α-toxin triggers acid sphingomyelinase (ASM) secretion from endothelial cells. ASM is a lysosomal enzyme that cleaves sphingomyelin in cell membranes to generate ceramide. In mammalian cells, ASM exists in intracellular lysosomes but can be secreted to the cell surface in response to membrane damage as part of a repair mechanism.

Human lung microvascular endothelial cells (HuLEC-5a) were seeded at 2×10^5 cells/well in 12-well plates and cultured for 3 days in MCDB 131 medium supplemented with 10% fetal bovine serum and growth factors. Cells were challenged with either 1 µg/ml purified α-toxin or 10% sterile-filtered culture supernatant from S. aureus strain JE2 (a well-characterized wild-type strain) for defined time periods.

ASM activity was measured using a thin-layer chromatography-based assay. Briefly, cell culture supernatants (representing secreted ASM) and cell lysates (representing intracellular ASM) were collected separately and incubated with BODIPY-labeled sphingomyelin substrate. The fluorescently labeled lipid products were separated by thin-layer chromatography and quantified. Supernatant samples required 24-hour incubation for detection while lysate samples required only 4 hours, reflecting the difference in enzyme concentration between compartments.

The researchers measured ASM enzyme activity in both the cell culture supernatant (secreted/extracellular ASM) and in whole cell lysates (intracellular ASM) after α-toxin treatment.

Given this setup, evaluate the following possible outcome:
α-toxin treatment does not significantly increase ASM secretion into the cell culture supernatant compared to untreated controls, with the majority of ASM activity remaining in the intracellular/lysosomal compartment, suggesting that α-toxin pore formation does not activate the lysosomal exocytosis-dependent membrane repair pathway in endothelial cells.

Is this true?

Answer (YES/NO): NO